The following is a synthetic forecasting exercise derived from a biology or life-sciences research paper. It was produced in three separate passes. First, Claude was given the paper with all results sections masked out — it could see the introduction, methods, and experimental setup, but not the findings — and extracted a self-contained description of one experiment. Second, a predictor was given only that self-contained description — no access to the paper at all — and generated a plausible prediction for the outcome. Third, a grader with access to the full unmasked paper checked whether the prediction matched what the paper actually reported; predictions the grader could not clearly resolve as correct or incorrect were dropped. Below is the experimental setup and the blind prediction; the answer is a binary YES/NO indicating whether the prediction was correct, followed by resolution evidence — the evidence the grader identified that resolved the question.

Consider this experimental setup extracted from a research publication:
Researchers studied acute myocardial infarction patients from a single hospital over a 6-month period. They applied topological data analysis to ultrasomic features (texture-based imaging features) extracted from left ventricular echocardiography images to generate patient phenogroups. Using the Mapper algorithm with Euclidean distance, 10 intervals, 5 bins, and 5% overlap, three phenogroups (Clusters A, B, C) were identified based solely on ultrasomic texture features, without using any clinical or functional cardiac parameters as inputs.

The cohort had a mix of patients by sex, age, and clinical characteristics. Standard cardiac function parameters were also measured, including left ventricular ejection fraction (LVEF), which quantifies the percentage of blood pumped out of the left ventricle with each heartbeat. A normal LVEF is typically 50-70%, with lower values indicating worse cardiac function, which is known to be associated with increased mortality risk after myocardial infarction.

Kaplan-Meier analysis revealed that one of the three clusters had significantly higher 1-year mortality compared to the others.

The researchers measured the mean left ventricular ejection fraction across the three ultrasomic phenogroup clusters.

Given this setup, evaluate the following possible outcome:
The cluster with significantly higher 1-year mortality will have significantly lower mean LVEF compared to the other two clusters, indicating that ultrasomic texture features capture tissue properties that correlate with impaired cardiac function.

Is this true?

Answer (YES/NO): NO